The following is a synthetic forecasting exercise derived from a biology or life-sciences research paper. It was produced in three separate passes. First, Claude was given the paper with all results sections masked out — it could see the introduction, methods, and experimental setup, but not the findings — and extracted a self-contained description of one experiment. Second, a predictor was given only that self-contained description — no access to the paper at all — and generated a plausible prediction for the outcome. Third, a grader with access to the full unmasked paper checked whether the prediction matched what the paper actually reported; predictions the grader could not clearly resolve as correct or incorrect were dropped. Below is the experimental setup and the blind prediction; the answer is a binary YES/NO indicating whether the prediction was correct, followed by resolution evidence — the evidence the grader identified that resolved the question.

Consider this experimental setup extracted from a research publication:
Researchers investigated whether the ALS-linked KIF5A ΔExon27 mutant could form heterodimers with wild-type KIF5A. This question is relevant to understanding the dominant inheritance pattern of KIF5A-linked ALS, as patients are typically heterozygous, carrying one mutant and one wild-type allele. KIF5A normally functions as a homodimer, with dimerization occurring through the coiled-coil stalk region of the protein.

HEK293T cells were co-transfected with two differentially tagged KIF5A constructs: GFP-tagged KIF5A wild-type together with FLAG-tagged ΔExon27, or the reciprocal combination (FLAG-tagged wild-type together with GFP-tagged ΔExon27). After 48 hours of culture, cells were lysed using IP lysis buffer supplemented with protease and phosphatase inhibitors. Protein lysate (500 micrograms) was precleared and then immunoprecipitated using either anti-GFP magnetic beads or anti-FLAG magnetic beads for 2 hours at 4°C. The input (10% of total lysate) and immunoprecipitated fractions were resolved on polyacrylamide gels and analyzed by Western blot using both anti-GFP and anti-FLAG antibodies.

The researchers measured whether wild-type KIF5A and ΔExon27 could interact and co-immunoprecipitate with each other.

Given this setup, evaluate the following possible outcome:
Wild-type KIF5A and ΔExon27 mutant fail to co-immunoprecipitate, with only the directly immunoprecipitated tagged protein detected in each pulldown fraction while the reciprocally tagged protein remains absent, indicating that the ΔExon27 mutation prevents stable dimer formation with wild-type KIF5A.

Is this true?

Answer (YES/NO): NO